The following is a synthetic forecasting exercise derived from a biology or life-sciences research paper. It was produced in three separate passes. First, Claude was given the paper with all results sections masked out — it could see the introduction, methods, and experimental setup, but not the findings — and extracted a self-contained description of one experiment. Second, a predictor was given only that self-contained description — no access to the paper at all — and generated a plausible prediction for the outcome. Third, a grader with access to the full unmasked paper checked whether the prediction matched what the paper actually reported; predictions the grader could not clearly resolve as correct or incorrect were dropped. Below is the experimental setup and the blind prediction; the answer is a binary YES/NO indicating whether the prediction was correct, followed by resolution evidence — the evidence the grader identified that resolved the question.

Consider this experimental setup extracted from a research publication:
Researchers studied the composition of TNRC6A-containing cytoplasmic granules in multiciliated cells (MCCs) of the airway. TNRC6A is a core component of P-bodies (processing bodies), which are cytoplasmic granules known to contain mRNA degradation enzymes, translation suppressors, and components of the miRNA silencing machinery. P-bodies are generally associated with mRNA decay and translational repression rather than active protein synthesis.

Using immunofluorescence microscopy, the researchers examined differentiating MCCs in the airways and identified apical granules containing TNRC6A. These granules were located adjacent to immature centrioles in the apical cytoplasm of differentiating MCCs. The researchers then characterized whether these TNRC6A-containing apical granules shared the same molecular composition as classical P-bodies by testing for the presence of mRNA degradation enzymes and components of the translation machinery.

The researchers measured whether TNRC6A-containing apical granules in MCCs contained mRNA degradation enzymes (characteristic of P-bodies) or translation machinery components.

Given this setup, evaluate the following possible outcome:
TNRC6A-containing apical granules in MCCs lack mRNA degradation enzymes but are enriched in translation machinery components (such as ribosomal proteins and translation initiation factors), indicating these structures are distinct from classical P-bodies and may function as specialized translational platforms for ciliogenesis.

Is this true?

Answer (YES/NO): YES